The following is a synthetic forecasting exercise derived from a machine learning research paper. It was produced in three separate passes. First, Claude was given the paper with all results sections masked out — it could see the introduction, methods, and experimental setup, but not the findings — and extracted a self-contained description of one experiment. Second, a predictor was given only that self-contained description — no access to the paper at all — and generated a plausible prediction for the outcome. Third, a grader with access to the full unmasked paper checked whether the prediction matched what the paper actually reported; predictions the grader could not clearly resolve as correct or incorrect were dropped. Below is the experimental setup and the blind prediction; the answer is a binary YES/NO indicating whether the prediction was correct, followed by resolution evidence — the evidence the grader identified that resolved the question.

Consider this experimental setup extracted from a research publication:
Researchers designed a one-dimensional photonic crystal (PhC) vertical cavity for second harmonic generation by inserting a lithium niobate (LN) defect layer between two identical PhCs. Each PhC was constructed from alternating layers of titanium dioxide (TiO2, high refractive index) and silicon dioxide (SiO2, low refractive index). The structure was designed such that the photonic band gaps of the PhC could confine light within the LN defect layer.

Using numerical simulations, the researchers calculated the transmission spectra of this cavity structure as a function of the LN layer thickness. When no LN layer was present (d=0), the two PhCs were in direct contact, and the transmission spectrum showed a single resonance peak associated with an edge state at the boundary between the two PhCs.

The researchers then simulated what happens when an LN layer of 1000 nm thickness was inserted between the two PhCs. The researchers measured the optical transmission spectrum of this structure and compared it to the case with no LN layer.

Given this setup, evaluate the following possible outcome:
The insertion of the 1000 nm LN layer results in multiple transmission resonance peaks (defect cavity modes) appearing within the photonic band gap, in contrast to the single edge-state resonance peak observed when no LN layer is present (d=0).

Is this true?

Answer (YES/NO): YES